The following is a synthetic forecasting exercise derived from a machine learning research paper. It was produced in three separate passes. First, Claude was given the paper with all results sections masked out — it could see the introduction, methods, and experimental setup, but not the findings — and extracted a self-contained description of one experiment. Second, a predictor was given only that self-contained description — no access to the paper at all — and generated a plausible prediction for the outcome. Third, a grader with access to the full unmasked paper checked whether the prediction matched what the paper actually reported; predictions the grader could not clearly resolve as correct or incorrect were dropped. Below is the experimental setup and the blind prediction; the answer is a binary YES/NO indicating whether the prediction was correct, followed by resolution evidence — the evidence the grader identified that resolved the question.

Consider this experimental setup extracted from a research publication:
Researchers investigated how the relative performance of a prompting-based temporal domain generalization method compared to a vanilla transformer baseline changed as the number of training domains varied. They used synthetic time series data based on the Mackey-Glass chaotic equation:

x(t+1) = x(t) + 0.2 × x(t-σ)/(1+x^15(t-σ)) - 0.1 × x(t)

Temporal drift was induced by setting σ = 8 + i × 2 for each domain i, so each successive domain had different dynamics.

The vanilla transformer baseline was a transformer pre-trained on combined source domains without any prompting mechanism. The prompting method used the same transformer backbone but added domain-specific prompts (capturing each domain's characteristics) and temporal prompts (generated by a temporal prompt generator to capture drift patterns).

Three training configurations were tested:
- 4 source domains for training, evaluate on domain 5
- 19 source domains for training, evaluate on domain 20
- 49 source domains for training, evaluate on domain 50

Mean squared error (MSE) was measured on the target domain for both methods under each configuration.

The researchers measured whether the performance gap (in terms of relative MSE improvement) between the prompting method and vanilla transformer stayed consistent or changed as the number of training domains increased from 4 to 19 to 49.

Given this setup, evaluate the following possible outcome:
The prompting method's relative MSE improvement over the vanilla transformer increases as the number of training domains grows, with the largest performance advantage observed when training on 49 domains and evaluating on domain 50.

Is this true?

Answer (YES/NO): NO